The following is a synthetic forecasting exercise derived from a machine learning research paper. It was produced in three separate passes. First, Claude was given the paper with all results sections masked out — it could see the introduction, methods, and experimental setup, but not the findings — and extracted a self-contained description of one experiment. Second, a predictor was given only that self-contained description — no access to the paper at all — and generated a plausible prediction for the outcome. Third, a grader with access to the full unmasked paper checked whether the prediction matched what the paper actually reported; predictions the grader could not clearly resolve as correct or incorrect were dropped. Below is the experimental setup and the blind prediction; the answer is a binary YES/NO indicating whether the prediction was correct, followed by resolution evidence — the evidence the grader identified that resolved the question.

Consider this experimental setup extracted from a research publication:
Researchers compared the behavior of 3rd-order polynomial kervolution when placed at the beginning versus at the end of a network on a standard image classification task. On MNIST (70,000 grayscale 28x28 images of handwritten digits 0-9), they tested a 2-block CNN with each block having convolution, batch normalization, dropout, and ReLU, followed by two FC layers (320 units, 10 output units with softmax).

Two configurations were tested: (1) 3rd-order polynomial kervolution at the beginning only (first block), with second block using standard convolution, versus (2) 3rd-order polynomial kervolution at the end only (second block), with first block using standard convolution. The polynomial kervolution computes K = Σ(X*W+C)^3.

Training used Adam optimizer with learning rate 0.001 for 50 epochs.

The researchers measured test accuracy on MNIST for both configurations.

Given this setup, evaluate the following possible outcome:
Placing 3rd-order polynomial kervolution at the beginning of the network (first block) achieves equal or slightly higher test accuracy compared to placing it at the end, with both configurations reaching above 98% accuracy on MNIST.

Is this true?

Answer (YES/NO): YES